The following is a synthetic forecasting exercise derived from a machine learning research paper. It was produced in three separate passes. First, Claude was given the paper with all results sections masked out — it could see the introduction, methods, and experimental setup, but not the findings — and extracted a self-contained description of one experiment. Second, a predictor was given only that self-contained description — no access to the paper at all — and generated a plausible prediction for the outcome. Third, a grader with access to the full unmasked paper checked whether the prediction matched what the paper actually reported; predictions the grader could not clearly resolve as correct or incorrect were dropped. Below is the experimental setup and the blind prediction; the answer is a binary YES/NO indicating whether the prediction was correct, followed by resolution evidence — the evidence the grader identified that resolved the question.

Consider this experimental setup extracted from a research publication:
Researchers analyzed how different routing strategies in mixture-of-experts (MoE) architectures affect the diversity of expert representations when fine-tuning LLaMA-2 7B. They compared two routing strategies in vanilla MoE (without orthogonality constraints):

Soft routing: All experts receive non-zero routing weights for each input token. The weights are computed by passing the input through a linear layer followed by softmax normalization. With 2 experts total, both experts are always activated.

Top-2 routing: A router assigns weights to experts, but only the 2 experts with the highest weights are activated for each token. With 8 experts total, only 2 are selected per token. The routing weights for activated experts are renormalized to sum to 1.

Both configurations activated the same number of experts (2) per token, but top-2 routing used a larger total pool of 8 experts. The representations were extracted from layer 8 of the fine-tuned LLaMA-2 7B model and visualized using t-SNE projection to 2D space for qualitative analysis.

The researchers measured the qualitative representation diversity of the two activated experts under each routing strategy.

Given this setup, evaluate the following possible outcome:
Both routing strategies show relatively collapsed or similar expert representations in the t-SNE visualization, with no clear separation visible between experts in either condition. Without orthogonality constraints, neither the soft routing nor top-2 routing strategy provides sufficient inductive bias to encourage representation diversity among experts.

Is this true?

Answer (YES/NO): NO